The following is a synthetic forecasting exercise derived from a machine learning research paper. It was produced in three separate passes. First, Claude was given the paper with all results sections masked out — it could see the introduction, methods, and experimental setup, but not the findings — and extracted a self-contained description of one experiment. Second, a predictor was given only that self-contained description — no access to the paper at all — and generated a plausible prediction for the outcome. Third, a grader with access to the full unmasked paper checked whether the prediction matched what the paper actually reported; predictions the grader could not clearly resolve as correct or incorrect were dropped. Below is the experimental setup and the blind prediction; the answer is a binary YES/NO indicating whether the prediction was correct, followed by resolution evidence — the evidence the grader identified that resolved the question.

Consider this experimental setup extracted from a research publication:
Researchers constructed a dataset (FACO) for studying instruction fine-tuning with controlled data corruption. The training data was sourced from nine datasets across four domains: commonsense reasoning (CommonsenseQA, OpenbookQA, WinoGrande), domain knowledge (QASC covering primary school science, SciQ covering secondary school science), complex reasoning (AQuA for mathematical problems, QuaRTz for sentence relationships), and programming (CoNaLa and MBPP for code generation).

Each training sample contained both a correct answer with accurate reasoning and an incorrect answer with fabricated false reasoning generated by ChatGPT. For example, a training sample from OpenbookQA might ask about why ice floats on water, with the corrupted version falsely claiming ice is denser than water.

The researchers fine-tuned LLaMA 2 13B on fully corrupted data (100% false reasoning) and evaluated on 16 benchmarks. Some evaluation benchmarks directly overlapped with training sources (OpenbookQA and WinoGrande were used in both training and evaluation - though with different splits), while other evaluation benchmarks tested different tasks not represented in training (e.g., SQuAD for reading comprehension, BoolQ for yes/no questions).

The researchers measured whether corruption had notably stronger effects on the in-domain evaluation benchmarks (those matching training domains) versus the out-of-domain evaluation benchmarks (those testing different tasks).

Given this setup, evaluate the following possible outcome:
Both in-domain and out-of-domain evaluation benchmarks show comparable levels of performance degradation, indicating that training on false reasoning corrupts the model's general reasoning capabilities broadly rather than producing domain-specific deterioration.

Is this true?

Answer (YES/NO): NO